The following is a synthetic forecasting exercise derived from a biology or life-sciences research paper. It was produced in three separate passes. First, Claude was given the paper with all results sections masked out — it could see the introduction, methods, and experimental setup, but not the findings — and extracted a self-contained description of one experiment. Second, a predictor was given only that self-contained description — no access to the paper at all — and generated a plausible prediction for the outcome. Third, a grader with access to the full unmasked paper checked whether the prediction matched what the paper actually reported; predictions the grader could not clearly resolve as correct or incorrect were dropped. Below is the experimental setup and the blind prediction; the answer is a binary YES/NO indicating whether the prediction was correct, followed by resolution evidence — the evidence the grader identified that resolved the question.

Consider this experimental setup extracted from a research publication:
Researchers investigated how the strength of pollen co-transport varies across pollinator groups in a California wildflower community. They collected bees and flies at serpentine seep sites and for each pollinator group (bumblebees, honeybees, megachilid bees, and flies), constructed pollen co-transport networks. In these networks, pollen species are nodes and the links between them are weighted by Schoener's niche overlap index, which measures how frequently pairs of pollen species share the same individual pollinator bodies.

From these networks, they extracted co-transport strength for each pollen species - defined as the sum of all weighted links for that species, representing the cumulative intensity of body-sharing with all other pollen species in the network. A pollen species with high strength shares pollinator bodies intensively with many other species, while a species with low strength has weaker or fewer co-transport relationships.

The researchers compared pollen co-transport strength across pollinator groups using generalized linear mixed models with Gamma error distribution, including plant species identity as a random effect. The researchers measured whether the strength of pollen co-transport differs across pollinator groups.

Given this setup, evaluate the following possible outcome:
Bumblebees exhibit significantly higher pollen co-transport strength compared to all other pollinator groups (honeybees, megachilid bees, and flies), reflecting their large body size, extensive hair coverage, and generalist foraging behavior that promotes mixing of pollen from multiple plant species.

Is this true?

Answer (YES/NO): NO